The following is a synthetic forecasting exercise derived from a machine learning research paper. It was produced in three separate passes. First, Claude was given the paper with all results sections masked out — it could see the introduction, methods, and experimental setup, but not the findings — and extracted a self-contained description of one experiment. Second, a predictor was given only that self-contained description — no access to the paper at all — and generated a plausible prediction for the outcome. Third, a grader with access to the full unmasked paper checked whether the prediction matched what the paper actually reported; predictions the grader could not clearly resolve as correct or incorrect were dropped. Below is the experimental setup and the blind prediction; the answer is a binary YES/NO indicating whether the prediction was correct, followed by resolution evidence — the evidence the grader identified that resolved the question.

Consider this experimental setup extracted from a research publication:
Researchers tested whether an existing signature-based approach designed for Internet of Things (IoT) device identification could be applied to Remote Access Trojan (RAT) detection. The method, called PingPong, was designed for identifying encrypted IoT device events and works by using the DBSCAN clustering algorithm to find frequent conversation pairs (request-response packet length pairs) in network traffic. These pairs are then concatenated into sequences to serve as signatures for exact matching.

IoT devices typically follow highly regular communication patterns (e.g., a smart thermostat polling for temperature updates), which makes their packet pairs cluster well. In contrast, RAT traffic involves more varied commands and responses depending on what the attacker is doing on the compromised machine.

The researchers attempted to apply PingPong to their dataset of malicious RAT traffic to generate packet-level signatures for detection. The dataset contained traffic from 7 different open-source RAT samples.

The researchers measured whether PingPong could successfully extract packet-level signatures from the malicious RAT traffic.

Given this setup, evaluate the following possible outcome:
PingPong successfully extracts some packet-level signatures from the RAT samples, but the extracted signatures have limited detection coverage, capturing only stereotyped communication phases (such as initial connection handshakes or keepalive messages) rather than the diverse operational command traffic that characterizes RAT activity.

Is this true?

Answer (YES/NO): NO